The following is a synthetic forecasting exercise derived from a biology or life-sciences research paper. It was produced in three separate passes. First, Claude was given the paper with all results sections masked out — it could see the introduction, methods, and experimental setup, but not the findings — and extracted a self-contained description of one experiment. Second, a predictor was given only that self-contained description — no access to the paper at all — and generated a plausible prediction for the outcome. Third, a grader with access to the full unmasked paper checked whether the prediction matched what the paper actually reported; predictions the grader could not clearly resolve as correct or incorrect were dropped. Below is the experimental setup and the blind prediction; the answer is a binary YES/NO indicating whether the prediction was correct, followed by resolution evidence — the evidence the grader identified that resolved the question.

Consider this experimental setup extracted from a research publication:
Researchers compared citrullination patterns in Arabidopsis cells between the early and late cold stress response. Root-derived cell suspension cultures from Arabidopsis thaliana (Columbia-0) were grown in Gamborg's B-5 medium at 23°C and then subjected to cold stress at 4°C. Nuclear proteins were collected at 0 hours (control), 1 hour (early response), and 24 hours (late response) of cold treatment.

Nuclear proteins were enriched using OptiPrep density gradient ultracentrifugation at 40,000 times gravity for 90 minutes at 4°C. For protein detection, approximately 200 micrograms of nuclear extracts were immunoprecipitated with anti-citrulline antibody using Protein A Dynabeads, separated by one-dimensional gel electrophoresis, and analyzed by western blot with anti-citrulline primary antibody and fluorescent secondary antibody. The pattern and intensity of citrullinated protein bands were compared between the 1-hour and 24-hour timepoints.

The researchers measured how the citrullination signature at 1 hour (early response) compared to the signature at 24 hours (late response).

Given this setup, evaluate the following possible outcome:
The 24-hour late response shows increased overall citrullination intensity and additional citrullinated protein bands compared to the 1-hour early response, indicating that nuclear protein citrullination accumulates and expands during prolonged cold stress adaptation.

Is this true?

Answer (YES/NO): NO